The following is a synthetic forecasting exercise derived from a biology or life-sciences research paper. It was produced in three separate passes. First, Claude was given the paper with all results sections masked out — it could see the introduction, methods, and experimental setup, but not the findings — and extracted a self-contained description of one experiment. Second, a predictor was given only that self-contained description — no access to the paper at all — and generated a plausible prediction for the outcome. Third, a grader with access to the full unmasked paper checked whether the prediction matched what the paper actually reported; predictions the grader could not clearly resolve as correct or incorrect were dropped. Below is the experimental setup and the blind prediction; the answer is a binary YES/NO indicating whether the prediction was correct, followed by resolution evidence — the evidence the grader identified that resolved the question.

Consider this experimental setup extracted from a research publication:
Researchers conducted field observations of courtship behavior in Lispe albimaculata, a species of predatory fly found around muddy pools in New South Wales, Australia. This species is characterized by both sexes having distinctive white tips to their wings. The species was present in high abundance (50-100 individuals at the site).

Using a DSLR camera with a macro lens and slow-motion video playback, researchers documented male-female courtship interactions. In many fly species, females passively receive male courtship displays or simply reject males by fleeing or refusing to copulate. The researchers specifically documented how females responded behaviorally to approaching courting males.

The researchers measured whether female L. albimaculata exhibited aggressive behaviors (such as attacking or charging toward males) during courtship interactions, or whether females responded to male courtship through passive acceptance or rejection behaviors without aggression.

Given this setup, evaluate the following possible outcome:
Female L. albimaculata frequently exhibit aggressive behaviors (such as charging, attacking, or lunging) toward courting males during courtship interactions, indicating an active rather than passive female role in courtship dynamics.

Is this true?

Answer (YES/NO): YES